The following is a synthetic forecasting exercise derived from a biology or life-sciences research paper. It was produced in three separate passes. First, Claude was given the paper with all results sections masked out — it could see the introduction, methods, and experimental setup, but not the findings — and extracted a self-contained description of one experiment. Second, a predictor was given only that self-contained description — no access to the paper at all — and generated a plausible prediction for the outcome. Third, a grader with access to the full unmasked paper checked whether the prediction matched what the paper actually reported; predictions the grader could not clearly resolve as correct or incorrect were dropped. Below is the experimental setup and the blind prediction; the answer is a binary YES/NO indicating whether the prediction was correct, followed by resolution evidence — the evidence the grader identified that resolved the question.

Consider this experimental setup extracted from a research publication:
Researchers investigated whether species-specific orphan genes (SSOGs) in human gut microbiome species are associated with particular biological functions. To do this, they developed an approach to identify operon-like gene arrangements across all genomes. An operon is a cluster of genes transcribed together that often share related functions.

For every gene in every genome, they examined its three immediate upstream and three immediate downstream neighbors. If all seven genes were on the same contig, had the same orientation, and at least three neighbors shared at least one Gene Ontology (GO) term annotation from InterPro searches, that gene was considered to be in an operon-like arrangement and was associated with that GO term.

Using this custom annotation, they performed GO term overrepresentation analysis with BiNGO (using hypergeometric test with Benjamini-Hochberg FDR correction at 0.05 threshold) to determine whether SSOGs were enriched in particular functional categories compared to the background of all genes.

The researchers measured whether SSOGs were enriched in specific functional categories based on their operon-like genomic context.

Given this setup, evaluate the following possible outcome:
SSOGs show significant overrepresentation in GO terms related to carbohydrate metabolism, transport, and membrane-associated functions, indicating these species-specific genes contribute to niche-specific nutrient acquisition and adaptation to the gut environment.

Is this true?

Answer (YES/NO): NO